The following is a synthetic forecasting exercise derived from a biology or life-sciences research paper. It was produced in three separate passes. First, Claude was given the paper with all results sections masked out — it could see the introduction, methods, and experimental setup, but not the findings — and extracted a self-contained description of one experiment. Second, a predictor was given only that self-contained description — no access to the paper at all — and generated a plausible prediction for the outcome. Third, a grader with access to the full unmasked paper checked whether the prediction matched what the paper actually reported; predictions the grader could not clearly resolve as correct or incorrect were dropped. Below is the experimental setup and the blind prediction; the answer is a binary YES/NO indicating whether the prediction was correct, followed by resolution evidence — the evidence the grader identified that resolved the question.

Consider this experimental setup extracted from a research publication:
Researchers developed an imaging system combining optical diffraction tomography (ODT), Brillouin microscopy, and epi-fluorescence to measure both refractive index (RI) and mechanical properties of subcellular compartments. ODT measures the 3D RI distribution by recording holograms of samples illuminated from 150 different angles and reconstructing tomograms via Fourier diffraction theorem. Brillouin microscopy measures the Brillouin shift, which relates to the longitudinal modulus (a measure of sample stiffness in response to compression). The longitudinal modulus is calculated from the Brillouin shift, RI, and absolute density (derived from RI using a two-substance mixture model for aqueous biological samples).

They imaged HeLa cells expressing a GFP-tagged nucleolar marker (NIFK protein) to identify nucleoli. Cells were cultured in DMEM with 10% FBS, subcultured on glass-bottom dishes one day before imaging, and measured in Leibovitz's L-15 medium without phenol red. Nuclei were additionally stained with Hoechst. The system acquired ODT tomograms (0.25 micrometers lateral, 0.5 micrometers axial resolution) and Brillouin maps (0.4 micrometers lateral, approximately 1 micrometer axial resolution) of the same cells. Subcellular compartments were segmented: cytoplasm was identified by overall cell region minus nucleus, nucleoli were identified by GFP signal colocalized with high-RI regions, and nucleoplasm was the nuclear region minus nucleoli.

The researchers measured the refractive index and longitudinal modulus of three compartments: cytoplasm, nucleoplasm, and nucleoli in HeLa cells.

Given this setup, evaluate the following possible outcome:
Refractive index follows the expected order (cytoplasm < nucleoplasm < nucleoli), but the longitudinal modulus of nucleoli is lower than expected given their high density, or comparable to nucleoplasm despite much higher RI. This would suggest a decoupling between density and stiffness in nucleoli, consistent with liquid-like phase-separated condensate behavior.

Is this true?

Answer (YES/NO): NO